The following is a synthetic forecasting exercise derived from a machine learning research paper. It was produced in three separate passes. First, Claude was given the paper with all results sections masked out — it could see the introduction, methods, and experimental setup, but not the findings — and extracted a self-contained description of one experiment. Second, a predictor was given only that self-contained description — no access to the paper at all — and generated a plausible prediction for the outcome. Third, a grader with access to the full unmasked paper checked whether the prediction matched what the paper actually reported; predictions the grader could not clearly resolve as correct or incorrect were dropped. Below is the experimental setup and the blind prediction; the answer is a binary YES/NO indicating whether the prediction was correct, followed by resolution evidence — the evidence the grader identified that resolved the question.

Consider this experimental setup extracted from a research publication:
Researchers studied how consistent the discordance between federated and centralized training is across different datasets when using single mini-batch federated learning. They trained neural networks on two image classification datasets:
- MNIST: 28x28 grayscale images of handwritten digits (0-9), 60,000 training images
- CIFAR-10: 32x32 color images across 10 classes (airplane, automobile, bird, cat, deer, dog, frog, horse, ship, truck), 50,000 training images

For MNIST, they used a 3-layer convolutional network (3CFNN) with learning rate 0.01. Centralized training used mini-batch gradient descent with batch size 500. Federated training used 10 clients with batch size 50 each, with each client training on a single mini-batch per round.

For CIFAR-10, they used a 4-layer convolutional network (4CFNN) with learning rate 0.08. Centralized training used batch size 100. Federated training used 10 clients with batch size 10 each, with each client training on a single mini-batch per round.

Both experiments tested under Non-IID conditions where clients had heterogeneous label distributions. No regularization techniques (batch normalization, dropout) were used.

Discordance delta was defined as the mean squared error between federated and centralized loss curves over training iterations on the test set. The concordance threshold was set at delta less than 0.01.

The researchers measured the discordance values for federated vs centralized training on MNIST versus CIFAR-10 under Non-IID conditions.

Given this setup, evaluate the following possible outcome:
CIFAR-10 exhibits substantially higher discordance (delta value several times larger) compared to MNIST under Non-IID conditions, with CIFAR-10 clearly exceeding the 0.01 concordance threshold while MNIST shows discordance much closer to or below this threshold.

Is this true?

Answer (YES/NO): NO